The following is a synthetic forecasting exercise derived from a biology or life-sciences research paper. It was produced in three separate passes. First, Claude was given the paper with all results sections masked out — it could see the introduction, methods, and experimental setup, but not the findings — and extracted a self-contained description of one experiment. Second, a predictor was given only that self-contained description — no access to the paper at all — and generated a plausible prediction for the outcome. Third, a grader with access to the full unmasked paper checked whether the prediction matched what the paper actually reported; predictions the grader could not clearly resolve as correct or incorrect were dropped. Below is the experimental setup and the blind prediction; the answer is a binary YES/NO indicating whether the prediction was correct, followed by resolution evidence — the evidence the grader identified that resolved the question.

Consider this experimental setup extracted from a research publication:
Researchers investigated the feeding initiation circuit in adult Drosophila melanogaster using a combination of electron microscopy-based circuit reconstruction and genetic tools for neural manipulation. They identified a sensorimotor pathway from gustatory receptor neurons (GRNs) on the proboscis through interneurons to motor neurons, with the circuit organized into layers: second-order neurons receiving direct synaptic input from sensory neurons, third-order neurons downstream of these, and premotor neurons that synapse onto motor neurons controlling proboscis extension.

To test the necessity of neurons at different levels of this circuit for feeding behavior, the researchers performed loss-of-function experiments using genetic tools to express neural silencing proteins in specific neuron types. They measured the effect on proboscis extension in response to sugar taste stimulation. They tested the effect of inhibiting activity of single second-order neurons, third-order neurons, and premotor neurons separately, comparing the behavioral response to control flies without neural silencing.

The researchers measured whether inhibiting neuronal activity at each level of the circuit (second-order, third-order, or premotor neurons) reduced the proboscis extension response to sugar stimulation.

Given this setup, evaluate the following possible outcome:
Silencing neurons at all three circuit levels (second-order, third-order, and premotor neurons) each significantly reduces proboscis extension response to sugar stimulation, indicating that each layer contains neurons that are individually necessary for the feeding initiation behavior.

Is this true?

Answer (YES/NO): NO